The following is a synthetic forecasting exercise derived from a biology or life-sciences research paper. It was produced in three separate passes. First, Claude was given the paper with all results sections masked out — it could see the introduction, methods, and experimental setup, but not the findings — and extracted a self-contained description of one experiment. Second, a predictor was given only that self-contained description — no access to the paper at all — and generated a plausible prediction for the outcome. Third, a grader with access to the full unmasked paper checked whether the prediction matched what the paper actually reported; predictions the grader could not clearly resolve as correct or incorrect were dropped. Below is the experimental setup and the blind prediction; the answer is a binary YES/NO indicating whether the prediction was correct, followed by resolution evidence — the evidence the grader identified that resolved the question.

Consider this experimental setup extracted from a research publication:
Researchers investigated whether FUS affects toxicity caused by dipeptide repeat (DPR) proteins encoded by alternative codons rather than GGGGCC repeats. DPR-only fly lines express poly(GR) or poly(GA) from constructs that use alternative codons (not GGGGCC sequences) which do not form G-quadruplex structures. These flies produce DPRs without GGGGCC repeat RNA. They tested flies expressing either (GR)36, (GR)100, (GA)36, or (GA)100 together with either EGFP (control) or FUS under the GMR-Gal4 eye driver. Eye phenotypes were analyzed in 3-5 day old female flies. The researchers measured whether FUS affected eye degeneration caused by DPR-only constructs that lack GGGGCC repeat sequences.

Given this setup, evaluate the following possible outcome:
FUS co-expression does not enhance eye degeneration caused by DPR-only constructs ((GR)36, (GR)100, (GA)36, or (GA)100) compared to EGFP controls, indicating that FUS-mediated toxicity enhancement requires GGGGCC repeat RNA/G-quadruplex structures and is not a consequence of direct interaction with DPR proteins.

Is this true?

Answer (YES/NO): NO